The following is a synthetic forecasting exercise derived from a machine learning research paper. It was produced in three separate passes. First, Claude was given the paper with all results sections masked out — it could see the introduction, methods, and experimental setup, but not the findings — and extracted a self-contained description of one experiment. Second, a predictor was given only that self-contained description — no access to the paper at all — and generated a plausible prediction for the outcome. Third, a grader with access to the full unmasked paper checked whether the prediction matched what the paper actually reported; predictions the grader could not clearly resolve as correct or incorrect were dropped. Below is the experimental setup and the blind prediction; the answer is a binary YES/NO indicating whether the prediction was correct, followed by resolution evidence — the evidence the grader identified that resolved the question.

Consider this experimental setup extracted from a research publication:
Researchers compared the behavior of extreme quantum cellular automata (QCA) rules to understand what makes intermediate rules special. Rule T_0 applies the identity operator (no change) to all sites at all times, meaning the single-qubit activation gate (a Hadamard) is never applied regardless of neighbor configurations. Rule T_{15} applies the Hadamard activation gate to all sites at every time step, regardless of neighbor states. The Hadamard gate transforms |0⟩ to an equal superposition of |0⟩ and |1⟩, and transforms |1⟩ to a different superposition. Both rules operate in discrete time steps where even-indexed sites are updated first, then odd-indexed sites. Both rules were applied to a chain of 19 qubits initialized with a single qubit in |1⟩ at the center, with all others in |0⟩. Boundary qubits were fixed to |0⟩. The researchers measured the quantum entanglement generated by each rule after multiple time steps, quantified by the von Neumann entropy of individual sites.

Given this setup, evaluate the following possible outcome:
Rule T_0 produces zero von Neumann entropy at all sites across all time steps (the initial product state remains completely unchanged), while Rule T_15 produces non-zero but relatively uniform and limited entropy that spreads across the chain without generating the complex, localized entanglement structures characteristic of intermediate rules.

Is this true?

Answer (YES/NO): NO